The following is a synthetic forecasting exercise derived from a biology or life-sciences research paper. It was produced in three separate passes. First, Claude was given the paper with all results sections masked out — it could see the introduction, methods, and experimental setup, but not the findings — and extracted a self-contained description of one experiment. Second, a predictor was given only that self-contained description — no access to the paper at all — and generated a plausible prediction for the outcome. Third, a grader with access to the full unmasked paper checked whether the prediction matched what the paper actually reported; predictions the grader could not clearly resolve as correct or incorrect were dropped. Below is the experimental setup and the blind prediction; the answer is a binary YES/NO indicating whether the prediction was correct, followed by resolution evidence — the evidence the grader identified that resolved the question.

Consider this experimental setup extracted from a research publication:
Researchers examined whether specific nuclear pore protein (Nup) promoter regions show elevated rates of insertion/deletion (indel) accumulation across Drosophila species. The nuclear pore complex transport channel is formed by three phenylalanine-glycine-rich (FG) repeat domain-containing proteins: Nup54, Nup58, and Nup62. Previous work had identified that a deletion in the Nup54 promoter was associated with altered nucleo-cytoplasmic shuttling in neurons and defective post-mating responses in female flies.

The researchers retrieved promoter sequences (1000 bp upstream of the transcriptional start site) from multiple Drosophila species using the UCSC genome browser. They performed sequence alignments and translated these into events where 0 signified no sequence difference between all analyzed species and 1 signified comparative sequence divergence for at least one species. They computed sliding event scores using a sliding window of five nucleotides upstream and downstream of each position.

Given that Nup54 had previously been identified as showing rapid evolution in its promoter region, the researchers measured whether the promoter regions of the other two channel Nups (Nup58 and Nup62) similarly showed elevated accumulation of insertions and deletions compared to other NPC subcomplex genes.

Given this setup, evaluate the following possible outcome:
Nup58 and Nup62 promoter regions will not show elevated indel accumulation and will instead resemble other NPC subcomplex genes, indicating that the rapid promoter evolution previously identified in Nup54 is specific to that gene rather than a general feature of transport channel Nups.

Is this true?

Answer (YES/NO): NO